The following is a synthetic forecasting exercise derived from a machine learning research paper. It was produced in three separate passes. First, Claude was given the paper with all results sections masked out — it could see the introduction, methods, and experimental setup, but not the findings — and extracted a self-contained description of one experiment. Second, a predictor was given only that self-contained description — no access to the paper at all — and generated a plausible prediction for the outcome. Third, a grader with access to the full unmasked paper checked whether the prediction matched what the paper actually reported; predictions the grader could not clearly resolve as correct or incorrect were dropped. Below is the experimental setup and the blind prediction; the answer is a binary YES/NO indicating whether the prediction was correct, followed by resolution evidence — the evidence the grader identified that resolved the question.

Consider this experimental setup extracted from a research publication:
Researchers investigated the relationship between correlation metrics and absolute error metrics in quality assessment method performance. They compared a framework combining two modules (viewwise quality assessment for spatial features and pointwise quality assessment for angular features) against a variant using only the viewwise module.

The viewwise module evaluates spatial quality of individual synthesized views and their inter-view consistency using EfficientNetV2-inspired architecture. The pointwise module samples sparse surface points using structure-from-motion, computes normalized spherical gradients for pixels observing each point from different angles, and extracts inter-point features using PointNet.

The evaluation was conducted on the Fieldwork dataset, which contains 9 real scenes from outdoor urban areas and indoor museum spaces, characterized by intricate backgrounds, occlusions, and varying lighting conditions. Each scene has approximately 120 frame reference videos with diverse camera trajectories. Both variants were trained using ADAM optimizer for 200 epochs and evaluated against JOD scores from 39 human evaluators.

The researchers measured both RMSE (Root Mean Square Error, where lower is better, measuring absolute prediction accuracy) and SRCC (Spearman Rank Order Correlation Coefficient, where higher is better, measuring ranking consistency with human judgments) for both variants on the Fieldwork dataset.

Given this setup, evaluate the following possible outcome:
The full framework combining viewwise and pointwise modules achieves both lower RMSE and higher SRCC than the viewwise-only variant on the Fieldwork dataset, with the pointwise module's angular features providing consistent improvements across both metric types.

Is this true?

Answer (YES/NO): NO